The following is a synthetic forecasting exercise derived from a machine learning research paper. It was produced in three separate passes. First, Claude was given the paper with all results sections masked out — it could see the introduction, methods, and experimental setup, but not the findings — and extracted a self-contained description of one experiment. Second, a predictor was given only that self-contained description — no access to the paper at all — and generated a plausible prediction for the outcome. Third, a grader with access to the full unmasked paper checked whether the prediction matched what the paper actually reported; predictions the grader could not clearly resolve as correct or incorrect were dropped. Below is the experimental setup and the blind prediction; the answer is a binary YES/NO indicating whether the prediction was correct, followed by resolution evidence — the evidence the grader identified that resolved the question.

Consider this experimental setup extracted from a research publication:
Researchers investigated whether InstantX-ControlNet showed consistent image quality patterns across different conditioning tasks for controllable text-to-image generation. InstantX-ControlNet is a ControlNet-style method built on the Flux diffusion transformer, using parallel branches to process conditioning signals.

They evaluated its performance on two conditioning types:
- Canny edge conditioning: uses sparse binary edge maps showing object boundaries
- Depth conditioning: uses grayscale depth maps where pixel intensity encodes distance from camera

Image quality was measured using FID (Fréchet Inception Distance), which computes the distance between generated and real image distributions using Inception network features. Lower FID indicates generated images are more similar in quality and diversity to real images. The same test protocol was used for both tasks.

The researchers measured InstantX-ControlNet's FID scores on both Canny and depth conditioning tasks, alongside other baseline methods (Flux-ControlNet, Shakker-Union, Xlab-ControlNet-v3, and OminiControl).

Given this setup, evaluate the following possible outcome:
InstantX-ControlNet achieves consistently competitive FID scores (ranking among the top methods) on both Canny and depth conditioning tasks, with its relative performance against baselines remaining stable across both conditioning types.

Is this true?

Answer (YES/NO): NO